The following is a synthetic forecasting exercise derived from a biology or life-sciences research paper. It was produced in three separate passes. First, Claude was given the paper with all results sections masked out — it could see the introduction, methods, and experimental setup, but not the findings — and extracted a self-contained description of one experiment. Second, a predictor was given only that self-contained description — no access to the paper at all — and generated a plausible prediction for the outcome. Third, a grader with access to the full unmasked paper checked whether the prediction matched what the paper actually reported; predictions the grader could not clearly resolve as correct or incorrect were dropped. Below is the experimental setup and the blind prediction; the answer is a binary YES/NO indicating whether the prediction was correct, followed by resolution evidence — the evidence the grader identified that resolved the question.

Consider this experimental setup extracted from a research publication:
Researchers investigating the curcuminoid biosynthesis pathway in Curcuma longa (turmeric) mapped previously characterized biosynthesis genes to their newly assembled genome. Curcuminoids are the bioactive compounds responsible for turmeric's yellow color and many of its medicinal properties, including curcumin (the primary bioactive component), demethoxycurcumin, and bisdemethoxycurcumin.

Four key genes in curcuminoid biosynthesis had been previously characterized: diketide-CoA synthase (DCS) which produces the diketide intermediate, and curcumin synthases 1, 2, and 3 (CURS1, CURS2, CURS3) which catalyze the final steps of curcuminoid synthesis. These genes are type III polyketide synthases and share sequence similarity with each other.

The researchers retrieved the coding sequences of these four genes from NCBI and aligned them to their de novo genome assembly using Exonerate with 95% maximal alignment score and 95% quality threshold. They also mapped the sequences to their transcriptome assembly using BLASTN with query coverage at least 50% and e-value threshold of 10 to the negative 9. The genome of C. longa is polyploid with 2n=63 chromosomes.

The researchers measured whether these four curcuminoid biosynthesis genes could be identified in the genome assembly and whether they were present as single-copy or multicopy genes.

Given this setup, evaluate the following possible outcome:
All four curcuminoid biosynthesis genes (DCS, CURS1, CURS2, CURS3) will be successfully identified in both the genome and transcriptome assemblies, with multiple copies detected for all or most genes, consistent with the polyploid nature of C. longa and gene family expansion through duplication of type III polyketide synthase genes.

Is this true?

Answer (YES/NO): NO